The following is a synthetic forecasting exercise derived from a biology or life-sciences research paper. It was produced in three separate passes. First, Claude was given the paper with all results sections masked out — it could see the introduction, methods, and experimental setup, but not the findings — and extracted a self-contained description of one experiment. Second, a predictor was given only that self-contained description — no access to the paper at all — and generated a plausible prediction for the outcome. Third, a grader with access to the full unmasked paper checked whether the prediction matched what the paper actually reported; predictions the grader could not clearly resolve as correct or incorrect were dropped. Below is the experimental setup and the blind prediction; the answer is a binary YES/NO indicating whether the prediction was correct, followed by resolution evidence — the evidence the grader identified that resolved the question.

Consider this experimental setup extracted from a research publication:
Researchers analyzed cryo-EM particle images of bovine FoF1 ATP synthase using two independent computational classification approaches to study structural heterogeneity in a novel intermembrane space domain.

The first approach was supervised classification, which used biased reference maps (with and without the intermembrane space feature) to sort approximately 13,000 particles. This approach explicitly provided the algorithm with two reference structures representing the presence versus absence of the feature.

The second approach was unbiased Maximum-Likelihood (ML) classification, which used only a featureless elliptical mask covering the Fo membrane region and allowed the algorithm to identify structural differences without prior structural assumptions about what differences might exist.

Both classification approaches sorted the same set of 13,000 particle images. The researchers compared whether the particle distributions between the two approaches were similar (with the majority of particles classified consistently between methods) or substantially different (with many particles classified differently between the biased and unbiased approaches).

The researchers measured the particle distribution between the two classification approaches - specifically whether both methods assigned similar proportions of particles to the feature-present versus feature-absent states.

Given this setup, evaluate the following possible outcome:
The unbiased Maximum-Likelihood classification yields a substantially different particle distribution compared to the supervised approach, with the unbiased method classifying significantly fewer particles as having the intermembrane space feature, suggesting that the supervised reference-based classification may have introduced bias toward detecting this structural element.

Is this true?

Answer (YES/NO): NO